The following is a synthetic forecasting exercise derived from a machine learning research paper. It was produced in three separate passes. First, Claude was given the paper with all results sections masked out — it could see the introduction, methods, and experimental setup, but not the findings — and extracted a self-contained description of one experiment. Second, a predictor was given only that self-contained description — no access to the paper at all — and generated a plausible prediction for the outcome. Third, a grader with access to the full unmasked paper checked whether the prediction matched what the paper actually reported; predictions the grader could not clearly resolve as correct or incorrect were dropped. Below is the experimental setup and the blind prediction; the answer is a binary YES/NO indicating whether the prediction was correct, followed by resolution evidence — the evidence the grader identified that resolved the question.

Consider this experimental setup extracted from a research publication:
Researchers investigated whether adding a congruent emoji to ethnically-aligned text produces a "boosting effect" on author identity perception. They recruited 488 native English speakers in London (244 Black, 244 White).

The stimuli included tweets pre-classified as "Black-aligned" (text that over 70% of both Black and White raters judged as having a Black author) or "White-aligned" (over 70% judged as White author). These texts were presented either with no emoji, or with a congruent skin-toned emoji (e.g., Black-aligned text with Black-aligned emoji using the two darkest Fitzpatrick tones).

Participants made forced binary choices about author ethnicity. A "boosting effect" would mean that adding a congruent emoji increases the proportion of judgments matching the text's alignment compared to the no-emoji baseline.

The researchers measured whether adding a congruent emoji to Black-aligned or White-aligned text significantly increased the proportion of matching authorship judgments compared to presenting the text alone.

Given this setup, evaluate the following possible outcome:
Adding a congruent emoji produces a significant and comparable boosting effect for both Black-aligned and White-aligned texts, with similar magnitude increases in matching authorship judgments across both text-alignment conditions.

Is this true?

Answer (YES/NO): NO